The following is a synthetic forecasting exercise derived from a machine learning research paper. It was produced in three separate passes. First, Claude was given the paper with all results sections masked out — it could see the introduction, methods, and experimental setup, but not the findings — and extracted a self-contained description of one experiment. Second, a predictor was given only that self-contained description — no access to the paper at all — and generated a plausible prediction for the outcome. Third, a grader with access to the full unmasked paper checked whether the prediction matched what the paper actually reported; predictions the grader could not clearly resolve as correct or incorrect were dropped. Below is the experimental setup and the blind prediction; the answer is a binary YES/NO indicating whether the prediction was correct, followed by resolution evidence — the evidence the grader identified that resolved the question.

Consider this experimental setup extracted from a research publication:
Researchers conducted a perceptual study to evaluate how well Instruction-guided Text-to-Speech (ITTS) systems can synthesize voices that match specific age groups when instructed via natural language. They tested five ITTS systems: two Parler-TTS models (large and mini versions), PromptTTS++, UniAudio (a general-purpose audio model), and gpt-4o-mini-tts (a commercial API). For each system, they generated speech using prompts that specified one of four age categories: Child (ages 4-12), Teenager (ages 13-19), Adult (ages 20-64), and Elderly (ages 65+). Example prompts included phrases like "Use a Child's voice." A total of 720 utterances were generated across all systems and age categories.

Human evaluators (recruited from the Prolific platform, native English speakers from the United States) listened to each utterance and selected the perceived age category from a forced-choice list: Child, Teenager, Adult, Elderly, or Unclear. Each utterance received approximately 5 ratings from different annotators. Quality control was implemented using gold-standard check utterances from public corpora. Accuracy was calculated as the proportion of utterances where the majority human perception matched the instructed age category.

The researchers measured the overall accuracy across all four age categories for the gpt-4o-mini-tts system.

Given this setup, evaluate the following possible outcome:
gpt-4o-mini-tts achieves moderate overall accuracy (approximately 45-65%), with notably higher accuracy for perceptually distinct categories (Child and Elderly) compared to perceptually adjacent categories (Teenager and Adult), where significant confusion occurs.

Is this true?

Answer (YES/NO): NO